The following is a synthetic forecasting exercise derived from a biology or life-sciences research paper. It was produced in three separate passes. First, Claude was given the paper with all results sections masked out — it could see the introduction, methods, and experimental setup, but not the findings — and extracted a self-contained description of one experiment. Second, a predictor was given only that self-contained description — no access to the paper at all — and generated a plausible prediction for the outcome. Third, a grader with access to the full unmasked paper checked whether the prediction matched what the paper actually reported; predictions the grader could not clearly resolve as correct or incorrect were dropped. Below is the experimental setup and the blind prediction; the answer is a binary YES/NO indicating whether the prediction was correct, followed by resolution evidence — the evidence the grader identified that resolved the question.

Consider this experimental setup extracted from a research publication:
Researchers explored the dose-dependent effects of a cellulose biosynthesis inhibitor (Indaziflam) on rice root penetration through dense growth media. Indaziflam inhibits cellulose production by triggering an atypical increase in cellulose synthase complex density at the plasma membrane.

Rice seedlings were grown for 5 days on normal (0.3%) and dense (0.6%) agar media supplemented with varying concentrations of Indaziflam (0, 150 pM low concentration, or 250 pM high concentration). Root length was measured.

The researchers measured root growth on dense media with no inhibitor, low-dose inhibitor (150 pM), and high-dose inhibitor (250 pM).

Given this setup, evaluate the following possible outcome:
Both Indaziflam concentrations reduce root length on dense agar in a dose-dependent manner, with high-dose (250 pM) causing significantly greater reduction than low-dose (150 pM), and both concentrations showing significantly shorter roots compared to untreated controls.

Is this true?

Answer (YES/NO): NO